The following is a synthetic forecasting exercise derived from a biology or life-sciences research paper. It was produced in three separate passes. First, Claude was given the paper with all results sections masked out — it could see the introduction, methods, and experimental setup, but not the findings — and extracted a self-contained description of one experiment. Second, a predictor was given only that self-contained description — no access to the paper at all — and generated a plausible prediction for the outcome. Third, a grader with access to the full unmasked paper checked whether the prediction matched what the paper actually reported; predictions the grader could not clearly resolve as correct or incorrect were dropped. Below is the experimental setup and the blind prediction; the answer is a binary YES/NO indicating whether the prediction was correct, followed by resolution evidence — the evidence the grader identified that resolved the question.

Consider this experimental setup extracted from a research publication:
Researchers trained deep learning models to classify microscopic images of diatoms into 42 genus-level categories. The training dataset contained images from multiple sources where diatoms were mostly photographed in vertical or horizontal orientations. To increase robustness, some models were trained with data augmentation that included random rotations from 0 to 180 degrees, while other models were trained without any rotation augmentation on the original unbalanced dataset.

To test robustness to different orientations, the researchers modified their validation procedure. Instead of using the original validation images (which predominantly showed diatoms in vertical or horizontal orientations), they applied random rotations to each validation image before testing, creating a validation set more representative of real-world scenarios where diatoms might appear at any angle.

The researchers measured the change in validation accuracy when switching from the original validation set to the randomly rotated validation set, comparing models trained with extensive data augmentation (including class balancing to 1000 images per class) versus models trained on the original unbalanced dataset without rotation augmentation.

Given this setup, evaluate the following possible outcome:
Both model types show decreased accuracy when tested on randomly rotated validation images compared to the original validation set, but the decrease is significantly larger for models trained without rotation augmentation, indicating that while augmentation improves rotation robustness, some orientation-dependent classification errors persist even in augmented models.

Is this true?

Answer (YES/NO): YES